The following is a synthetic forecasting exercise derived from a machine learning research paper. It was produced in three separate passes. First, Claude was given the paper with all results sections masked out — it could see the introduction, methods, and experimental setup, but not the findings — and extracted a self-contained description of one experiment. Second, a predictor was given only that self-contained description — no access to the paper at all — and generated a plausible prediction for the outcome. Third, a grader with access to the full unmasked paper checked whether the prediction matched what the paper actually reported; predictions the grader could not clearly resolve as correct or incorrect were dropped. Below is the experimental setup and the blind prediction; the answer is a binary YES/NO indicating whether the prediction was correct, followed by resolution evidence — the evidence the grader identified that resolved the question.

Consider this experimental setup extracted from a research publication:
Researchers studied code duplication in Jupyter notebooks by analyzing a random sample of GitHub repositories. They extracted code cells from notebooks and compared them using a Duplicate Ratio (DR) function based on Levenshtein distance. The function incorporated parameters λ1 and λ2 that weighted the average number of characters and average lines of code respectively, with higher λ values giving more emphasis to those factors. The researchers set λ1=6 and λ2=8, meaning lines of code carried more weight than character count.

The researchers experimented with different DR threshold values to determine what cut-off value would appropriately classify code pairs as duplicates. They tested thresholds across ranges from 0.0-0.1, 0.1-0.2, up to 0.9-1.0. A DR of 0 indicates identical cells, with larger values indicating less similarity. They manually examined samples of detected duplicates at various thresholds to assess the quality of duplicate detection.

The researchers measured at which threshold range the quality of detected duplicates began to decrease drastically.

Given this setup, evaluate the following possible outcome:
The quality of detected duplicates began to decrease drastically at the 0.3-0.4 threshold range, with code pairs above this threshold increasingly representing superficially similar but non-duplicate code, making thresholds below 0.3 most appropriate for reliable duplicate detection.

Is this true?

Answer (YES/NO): NO